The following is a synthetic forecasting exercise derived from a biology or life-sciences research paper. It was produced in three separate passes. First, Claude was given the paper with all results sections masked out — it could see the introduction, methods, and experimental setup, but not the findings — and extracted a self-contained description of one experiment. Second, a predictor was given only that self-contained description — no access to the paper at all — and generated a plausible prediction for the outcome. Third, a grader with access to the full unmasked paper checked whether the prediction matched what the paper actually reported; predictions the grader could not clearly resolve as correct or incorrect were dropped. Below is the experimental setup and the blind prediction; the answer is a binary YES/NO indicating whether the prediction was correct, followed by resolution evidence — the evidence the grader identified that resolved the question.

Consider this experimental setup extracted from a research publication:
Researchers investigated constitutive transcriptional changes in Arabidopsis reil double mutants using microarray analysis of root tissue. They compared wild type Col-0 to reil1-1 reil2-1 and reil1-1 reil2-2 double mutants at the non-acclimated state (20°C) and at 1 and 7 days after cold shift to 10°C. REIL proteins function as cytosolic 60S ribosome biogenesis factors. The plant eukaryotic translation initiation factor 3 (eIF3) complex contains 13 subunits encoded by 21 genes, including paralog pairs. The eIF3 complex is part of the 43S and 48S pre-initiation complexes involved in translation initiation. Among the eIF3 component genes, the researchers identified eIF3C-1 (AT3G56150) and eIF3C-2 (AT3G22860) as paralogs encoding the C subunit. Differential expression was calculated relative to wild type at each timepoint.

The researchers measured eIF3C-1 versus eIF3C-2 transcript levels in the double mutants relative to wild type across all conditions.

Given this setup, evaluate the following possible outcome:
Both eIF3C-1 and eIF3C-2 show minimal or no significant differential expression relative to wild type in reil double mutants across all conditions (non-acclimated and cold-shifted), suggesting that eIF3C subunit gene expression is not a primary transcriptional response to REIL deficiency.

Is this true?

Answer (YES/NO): NO